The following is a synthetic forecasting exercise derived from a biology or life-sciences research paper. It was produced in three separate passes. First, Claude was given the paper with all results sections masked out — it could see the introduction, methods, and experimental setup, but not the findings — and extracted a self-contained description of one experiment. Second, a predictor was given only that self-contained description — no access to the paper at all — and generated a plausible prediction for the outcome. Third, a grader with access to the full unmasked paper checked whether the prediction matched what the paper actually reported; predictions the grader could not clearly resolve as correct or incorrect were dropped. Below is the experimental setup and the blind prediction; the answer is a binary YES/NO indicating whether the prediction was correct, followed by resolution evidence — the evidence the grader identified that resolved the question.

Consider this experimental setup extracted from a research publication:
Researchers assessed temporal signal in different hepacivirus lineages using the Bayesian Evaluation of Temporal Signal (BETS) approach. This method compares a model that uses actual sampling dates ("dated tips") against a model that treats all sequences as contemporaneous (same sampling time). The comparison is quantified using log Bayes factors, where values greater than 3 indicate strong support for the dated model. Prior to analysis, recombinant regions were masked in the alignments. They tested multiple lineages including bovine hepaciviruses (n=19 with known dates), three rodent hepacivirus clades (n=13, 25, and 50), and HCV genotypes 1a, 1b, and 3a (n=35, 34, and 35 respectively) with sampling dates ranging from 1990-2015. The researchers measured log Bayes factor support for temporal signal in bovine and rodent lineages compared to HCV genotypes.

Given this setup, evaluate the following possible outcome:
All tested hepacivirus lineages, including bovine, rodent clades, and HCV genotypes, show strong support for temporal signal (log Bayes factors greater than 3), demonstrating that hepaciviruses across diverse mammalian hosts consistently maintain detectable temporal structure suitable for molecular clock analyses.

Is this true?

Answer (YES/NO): NO